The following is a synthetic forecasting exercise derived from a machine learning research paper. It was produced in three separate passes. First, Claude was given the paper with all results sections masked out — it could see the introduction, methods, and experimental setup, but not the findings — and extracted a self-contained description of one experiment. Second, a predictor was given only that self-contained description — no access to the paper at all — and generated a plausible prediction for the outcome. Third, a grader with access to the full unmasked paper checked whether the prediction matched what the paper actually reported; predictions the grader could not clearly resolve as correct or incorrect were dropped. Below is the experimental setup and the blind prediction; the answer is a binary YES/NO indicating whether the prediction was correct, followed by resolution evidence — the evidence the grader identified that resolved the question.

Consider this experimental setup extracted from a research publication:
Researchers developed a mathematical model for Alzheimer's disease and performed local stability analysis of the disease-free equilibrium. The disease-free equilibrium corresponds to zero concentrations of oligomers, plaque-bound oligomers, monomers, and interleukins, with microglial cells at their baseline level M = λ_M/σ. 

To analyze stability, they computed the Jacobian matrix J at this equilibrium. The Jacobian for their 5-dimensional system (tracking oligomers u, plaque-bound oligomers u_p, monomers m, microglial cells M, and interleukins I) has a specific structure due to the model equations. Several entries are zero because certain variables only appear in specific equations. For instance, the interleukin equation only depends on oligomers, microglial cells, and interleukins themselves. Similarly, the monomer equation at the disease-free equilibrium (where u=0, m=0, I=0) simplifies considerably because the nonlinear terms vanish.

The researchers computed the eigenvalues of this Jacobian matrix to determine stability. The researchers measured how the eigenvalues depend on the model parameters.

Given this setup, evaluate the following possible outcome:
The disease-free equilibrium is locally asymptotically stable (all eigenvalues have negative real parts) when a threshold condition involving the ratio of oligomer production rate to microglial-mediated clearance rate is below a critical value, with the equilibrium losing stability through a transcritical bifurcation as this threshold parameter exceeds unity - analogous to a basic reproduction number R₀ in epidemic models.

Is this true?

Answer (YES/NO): NO